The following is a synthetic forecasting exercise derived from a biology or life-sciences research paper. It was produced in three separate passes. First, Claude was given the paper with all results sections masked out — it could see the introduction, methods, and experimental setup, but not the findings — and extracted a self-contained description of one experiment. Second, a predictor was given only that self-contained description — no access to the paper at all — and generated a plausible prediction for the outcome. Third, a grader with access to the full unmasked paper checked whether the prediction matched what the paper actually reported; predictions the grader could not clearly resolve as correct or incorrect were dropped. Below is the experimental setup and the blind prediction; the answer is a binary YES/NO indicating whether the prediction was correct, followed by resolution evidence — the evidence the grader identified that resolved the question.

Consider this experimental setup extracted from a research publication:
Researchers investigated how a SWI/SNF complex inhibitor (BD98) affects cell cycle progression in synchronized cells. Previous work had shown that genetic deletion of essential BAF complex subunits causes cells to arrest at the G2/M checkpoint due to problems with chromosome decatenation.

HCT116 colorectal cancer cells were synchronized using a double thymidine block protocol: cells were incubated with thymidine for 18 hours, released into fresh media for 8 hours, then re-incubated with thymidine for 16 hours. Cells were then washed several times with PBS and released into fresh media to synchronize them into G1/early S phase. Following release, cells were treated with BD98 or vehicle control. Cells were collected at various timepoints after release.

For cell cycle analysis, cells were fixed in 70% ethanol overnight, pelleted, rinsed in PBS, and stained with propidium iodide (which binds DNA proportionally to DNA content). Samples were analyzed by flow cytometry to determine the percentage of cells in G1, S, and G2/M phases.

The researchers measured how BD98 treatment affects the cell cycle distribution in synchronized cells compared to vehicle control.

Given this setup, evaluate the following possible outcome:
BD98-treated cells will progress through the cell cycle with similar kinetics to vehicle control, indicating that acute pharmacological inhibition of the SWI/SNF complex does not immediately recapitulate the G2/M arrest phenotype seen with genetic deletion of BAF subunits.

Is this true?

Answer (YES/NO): YES